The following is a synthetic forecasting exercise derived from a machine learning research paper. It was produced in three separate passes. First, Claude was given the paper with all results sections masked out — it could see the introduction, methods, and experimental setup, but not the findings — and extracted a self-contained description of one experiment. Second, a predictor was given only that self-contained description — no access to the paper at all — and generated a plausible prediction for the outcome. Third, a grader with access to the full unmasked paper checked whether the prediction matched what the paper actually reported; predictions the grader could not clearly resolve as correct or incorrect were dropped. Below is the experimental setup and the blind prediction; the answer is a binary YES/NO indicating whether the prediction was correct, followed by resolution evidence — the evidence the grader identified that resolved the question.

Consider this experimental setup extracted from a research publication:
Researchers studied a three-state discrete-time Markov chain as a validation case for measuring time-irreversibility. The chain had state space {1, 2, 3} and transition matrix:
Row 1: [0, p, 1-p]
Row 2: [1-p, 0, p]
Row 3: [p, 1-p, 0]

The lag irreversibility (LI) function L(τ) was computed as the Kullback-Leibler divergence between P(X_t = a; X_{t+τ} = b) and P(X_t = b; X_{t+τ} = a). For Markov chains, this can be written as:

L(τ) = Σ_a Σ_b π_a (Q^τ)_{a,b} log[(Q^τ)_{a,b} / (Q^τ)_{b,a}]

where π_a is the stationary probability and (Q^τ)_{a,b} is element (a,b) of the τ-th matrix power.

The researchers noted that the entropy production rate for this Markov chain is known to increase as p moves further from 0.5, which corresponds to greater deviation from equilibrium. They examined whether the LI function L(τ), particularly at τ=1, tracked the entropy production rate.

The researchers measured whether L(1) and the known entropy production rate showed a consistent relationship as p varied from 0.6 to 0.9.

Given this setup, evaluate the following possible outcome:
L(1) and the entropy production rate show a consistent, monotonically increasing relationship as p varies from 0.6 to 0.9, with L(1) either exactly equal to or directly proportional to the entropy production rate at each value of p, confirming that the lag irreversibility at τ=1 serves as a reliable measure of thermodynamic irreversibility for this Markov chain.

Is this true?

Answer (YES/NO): NO